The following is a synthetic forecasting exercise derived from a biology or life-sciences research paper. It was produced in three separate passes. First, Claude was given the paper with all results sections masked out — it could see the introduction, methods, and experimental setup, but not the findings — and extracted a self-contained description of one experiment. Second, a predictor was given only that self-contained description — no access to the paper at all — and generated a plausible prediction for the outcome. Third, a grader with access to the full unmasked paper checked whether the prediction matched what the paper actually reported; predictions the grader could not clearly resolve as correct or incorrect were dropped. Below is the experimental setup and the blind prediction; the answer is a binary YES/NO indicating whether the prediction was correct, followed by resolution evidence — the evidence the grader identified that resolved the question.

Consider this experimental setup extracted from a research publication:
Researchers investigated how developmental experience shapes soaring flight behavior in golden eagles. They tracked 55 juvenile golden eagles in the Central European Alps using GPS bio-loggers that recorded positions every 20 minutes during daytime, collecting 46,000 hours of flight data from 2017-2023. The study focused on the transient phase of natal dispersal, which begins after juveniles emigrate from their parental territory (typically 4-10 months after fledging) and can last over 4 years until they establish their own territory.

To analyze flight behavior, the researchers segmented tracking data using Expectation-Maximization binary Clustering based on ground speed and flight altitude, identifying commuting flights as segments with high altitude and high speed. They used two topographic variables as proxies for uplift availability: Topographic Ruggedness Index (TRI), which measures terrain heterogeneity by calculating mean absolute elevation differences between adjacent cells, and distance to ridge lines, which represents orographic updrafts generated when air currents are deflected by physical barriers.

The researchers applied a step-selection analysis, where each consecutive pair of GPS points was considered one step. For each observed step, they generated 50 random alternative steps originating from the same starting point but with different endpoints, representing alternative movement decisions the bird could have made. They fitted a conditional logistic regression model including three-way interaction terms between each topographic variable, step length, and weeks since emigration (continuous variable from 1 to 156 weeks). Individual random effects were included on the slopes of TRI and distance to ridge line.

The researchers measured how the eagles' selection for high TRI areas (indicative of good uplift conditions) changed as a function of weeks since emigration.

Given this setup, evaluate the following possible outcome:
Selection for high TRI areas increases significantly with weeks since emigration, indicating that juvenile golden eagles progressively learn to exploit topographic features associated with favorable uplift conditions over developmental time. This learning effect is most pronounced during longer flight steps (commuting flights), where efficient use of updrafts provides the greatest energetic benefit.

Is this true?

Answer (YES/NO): NO